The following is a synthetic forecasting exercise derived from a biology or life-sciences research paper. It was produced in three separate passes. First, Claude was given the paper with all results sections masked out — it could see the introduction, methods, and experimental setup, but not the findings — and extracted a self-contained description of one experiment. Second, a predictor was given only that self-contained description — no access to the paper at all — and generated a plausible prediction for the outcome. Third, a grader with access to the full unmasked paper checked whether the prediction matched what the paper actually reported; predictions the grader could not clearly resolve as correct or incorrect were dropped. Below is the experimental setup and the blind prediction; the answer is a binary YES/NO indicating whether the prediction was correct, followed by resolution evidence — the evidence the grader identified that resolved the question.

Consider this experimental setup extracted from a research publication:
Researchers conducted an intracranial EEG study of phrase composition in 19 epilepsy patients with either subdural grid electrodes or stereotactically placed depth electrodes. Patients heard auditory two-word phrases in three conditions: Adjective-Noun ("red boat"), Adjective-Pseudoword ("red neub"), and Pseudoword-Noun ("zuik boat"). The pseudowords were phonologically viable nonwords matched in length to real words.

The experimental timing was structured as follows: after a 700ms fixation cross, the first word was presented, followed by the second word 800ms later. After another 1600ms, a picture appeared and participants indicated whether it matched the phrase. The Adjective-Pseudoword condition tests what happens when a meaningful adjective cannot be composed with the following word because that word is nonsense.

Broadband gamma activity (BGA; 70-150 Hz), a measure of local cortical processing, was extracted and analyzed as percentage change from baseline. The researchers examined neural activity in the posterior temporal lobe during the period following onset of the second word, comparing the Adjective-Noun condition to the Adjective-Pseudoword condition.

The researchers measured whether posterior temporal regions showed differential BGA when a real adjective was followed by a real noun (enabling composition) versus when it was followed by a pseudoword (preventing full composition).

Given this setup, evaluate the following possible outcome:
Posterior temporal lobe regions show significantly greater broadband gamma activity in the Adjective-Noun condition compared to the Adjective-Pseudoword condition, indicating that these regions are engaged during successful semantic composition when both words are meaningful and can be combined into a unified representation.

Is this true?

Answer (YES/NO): YES